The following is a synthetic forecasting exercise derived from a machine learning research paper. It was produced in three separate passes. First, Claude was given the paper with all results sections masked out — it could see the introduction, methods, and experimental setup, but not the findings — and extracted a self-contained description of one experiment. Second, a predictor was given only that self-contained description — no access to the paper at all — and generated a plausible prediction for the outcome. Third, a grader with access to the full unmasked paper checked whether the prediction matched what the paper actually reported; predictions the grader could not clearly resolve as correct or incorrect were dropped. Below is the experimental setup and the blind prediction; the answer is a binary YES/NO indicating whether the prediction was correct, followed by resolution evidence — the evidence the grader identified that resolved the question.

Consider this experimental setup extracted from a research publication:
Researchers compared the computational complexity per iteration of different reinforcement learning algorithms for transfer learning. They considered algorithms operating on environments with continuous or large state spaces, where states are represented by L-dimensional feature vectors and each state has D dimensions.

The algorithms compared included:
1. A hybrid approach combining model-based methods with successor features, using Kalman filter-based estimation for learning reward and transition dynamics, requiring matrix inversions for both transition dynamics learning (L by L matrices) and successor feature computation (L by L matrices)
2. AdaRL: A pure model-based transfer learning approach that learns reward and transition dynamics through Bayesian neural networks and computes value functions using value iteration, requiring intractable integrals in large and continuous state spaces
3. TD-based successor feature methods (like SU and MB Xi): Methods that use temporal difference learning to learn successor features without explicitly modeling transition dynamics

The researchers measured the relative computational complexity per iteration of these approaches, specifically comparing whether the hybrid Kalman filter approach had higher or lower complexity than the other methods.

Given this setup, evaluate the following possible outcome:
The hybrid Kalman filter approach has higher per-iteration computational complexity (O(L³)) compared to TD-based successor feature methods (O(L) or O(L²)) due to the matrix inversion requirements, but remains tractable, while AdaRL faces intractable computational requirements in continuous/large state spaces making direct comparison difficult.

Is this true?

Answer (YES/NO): YES